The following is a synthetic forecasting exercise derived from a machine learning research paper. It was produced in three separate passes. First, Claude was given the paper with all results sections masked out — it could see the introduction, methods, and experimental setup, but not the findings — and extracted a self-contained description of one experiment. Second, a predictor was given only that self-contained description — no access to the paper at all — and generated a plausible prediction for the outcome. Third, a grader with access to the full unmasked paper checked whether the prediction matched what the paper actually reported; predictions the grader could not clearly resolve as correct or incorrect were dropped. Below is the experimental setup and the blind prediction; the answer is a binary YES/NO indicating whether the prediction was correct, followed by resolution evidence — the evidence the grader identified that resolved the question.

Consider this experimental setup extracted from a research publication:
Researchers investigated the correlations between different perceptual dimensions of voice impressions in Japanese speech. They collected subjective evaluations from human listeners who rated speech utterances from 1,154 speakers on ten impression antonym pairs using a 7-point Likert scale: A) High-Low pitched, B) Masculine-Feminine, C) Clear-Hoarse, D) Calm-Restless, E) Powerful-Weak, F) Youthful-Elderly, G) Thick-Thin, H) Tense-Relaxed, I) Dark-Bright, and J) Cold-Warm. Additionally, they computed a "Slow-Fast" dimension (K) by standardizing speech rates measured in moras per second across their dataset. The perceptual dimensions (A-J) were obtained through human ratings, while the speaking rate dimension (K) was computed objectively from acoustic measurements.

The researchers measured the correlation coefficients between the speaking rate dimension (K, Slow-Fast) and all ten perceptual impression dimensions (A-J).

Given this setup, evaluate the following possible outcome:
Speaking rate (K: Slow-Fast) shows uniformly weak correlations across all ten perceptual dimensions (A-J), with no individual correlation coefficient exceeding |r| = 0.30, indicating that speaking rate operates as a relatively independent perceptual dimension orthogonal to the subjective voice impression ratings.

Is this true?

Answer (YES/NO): NO